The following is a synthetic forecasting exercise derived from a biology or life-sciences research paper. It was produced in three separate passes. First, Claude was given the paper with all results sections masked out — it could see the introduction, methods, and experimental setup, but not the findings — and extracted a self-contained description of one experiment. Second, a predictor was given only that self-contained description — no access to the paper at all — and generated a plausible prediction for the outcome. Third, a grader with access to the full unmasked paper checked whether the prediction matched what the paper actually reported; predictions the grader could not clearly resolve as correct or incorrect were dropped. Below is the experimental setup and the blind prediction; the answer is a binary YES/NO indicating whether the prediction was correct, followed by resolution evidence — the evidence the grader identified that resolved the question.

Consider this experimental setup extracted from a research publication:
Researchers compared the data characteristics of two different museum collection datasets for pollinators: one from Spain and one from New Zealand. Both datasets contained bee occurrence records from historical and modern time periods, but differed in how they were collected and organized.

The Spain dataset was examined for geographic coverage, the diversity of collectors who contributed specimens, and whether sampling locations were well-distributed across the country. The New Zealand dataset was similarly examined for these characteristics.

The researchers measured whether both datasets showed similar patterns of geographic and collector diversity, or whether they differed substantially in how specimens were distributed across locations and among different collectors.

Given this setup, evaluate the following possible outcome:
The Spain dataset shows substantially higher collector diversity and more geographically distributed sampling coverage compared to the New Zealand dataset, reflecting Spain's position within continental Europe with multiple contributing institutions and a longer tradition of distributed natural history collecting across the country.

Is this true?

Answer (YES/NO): NO